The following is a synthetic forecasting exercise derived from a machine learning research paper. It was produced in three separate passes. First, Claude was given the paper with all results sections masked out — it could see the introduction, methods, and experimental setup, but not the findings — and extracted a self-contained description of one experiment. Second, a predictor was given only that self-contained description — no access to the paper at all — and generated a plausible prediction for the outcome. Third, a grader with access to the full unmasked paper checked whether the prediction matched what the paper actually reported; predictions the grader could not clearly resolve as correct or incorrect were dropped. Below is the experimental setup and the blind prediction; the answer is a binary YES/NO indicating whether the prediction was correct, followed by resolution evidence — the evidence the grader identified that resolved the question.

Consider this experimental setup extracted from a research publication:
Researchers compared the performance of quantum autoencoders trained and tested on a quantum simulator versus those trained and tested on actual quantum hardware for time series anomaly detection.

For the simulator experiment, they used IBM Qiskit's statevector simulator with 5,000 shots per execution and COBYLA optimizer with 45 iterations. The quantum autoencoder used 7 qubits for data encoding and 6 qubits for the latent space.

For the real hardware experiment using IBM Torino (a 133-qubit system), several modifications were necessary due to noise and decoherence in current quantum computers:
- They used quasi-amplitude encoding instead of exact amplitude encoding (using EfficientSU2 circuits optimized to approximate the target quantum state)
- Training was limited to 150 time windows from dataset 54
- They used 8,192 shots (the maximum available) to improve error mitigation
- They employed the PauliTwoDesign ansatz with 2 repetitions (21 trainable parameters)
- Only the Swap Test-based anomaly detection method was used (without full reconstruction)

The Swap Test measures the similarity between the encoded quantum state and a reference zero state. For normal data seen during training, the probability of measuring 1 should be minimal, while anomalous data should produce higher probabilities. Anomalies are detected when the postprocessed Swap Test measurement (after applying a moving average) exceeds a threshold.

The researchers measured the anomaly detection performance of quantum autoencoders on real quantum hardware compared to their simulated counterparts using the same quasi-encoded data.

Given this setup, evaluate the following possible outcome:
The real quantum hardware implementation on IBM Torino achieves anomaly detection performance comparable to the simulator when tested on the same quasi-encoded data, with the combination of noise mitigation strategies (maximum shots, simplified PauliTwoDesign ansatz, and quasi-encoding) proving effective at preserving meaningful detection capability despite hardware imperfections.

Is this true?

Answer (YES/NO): YES